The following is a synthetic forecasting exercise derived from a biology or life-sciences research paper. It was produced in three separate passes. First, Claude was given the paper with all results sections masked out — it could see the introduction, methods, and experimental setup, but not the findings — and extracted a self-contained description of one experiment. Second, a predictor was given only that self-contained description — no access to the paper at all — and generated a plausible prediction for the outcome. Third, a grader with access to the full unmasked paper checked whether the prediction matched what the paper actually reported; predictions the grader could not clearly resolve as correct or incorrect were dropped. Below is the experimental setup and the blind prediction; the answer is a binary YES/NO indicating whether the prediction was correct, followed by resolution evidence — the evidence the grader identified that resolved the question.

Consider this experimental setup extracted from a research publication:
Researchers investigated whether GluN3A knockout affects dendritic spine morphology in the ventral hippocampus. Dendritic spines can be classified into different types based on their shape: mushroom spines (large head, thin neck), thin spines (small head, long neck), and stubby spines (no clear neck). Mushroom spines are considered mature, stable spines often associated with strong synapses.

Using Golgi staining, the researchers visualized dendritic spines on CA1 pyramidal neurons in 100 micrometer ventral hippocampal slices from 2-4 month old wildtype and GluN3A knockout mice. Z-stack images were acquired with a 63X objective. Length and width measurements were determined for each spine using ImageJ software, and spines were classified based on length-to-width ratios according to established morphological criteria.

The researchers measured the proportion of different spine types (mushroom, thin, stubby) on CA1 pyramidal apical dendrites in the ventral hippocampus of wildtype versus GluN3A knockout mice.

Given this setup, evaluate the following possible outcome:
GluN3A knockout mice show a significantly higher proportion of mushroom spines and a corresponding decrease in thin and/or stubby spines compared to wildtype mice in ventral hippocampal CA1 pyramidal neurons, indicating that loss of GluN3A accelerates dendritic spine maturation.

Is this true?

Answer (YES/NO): NO